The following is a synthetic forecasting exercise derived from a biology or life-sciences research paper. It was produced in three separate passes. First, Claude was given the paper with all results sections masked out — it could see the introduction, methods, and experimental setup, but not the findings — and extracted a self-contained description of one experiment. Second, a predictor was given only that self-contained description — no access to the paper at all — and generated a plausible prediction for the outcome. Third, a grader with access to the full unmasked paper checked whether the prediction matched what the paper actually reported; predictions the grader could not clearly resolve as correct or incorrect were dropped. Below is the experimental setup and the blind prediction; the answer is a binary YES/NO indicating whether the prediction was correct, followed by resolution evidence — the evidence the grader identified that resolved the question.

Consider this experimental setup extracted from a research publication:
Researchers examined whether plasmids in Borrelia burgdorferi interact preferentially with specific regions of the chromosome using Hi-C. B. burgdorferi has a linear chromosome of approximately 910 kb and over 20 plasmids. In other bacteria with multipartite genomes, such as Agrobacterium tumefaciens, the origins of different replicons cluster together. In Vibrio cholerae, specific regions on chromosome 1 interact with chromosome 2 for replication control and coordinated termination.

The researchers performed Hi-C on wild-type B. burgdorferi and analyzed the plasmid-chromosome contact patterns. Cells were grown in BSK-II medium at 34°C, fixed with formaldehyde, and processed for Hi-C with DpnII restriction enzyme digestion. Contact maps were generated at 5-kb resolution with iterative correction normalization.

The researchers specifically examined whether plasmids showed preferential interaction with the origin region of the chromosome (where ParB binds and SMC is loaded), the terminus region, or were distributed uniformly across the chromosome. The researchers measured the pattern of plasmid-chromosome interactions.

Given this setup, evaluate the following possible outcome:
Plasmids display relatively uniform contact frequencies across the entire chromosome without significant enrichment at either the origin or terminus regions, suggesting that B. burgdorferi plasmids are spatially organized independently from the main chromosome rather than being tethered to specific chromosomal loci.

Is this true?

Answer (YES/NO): NO